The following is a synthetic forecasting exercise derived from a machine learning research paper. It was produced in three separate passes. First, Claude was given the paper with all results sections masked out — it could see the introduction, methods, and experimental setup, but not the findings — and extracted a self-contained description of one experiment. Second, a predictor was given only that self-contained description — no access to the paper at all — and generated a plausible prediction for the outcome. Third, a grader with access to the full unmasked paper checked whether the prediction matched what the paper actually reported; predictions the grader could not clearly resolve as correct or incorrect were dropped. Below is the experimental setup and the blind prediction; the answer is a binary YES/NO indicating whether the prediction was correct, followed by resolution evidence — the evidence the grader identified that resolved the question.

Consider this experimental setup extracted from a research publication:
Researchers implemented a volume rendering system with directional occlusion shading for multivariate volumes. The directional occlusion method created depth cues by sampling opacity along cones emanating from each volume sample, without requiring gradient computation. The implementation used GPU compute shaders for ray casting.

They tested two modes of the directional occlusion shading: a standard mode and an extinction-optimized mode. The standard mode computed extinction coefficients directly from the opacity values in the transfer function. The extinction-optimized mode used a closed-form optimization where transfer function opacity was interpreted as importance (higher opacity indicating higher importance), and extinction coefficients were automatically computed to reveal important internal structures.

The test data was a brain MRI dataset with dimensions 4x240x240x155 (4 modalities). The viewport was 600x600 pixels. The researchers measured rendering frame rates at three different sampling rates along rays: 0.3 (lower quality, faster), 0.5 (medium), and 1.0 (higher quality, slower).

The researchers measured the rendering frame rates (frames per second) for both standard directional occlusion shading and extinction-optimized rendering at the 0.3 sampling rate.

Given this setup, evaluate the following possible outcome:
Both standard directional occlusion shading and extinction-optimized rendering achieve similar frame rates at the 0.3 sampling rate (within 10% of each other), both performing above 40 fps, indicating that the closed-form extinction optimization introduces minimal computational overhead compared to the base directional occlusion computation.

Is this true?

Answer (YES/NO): NO